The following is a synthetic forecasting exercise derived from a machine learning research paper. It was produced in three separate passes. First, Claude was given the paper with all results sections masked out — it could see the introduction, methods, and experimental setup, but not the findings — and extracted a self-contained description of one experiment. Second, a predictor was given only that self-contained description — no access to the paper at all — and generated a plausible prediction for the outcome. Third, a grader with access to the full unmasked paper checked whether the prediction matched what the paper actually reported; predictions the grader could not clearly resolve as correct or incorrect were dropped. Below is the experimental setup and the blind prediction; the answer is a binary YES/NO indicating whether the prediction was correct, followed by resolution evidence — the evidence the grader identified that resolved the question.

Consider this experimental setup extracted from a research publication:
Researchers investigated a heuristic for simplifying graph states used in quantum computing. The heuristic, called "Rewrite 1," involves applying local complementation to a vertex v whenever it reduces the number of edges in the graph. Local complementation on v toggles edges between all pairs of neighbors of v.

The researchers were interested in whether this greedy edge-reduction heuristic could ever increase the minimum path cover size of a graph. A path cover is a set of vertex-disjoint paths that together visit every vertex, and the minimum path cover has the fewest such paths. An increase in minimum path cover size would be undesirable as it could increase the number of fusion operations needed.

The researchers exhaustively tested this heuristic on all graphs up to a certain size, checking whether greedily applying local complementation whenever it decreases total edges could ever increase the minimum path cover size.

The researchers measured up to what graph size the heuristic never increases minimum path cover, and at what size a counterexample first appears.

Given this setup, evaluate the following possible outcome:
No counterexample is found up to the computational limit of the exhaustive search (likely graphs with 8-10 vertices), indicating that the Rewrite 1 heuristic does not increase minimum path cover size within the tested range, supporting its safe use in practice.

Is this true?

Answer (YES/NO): NO